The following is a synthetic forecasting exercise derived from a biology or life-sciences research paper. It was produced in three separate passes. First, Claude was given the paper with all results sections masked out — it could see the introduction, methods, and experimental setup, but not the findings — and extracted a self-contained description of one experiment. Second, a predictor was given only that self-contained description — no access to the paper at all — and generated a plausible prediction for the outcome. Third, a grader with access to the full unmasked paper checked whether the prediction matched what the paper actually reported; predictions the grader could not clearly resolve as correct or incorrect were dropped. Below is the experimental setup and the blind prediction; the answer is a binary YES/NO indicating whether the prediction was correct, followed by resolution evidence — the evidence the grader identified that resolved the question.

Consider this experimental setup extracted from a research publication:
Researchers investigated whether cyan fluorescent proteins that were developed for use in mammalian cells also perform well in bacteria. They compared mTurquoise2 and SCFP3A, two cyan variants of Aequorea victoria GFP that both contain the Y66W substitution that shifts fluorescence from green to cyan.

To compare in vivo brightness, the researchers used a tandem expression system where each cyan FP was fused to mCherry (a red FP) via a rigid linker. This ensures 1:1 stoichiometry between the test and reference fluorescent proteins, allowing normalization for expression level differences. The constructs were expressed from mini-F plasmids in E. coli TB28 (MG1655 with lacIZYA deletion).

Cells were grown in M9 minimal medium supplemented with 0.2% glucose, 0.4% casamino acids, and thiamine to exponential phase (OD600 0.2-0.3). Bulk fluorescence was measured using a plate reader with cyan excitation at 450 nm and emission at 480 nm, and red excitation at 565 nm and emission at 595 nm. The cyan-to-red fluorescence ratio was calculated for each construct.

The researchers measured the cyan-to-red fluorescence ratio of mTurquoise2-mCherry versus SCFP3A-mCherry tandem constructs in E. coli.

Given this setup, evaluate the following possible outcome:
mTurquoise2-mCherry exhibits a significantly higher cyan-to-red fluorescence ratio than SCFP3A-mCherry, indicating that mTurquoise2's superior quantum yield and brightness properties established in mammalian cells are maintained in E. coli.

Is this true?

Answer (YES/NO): NO